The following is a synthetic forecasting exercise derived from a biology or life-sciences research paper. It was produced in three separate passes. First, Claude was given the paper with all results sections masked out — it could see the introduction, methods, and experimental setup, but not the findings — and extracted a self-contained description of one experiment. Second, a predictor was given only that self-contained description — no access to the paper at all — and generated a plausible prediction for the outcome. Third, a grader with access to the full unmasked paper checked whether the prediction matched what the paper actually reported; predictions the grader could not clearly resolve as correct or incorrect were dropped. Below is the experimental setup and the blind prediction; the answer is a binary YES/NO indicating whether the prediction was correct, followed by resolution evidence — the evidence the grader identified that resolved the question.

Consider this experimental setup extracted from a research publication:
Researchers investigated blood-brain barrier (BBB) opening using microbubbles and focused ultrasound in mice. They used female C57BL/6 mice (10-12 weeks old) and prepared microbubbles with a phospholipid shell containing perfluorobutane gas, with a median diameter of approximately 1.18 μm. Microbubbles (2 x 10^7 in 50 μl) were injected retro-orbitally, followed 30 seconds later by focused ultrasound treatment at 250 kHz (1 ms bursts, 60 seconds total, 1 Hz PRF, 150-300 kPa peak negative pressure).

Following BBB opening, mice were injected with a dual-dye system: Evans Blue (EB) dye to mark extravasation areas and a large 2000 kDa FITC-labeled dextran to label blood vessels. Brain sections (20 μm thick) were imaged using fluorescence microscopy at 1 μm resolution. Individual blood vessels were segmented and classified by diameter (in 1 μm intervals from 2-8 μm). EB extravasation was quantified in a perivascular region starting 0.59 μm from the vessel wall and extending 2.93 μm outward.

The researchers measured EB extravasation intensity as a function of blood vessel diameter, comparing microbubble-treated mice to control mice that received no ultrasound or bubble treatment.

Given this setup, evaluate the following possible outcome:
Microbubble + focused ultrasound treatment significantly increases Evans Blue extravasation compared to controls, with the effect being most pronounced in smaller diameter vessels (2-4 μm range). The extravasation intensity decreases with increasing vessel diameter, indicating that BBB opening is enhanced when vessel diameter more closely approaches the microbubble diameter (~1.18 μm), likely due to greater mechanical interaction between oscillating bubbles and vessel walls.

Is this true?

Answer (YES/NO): NO